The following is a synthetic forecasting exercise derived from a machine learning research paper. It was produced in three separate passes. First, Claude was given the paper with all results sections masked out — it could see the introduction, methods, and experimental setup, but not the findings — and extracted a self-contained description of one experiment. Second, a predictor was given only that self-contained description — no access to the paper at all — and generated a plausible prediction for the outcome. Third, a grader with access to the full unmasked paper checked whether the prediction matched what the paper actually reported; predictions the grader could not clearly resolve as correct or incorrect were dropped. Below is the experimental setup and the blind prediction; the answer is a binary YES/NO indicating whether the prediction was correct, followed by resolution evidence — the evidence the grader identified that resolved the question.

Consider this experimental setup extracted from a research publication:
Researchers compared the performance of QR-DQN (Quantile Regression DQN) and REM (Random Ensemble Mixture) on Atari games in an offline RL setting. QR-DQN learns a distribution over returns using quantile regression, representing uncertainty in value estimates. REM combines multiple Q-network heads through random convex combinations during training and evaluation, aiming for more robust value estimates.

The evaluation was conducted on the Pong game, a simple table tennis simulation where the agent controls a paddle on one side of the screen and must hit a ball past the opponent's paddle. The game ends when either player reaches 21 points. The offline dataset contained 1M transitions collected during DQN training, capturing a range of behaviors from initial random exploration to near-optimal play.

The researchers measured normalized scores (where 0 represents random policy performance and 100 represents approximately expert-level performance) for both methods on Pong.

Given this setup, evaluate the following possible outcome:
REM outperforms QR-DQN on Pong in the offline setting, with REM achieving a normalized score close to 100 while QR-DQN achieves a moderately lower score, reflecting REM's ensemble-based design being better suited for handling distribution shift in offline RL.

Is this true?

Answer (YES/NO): NO